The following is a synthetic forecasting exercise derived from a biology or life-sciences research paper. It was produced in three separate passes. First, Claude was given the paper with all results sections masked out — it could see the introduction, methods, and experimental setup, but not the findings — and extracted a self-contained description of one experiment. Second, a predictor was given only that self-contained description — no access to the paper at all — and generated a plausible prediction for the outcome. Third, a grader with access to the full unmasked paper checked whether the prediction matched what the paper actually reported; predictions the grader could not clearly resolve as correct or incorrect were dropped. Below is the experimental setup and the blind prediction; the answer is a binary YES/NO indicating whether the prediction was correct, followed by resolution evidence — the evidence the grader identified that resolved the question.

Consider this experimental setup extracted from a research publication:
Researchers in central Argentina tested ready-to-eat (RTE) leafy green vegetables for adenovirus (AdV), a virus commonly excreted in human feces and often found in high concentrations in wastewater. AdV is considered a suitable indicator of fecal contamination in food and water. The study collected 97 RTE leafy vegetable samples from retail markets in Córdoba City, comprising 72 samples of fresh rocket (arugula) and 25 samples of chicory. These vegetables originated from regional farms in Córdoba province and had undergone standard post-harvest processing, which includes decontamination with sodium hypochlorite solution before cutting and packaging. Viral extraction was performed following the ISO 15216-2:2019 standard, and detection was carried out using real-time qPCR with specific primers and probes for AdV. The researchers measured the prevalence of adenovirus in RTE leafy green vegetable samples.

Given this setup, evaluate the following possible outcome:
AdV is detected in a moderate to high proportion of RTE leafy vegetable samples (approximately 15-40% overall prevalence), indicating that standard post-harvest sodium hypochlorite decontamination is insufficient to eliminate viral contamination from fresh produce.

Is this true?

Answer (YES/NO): NO